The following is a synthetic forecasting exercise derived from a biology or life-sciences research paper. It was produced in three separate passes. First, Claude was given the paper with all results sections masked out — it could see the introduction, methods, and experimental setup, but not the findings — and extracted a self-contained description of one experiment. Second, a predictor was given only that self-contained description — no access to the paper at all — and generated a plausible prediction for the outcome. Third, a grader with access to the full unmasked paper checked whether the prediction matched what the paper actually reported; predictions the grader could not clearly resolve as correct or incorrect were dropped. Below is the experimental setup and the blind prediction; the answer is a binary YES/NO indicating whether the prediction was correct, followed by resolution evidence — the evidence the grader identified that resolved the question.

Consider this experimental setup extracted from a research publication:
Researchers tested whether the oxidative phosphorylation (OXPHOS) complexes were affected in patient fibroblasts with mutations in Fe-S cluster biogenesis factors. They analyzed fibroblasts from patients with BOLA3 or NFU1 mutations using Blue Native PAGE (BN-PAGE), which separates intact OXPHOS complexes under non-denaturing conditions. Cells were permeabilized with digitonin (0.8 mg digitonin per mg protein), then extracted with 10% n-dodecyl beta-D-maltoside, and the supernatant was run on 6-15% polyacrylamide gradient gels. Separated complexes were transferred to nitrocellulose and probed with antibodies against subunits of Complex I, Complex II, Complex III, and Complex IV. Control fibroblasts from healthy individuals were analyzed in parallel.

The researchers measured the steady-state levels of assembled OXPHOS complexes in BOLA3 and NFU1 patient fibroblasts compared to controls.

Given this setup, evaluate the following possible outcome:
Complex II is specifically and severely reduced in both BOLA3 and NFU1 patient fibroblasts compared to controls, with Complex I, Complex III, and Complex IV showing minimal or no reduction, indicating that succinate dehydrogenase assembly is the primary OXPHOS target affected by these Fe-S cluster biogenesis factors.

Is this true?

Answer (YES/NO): NO